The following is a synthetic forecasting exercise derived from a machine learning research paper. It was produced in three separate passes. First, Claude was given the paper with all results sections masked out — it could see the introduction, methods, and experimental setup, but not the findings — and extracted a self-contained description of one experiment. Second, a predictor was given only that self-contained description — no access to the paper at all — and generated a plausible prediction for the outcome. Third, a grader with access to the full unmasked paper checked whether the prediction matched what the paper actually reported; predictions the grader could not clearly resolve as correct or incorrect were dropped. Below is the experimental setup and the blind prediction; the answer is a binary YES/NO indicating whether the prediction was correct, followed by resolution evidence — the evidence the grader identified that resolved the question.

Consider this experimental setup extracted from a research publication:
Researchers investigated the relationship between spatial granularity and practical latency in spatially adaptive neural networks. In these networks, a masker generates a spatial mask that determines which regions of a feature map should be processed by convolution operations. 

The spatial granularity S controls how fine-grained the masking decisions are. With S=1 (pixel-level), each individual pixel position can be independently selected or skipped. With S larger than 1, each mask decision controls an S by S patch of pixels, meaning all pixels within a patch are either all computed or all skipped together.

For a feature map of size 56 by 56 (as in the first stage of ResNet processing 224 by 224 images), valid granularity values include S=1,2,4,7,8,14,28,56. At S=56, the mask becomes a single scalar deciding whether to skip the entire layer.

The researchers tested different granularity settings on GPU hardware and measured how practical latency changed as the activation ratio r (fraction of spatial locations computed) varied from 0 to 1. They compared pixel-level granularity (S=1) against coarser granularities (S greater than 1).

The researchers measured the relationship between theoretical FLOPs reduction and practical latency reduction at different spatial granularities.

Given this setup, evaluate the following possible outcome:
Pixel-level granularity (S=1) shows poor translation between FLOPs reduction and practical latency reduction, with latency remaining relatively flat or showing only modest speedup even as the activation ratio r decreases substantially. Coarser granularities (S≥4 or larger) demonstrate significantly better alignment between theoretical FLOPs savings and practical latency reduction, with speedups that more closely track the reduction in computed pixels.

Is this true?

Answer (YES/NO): YES